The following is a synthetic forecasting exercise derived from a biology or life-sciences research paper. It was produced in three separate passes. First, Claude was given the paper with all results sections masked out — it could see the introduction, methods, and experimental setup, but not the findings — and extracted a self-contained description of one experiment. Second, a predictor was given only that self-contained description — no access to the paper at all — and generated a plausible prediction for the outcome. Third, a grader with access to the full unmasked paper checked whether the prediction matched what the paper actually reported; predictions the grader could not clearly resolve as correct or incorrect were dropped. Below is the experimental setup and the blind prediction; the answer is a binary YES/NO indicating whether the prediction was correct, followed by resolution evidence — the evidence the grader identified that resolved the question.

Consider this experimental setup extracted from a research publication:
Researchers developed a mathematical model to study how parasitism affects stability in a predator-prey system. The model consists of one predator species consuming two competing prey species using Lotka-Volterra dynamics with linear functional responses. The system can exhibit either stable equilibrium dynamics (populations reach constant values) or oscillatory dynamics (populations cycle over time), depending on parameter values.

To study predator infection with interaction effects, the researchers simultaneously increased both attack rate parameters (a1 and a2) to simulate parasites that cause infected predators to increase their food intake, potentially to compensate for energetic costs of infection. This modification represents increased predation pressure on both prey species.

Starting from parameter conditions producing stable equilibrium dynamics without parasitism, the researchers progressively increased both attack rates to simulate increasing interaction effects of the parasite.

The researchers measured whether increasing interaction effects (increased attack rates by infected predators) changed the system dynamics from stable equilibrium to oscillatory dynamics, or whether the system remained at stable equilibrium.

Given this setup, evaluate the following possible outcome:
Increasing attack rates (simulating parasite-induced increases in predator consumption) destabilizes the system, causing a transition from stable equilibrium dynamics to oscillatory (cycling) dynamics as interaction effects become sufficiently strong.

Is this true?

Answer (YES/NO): YES